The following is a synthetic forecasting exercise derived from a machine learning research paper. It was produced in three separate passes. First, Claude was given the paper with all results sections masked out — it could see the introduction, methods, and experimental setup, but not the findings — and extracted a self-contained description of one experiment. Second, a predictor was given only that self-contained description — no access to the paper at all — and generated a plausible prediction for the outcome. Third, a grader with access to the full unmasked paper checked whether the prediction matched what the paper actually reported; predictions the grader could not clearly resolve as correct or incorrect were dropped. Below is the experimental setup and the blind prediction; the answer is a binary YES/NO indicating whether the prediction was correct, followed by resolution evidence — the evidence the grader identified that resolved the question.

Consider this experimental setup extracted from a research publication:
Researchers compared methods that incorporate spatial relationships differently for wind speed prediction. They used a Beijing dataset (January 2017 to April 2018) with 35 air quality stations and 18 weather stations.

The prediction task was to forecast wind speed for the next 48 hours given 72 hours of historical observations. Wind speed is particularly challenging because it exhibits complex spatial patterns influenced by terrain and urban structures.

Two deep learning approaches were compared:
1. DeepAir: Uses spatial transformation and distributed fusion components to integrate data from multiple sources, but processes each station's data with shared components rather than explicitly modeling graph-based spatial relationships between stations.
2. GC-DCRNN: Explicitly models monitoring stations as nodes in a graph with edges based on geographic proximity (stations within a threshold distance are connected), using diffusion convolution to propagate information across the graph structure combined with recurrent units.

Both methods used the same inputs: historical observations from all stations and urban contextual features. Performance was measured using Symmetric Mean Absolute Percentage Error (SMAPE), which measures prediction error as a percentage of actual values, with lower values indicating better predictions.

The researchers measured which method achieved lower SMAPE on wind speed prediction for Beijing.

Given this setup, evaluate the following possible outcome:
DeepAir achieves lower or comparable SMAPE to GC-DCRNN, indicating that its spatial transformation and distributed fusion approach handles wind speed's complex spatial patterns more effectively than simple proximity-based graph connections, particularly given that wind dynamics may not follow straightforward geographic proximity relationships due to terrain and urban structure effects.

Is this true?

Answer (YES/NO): NO